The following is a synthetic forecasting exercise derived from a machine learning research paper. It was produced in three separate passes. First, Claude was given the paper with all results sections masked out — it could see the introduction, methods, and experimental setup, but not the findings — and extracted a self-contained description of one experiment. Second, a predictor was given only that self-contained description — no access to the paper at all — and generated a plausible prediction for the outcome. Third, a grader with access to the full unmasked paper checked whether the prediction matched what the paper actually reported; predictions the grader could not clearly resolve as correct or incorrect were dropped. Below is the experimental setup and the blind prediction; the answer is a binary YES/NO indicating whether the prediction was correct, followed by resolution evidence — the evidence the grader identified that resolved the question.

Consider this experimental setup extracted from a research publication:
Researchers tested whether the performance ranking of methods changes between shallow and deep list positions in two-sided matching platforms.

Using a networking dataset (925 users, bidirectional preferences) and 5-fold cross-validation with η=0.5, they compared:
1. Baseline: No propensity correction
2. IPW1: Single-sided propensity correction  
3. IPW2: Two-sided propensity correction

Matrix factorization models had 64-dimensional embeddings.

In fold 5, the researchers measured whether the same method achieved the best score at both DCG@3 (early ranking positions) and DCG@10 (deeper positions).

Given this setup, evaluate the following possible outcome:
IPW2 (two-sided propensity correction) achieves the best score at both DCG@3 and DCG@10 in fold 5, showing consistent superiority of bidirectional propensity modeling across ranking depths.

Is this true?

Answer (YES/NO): NO